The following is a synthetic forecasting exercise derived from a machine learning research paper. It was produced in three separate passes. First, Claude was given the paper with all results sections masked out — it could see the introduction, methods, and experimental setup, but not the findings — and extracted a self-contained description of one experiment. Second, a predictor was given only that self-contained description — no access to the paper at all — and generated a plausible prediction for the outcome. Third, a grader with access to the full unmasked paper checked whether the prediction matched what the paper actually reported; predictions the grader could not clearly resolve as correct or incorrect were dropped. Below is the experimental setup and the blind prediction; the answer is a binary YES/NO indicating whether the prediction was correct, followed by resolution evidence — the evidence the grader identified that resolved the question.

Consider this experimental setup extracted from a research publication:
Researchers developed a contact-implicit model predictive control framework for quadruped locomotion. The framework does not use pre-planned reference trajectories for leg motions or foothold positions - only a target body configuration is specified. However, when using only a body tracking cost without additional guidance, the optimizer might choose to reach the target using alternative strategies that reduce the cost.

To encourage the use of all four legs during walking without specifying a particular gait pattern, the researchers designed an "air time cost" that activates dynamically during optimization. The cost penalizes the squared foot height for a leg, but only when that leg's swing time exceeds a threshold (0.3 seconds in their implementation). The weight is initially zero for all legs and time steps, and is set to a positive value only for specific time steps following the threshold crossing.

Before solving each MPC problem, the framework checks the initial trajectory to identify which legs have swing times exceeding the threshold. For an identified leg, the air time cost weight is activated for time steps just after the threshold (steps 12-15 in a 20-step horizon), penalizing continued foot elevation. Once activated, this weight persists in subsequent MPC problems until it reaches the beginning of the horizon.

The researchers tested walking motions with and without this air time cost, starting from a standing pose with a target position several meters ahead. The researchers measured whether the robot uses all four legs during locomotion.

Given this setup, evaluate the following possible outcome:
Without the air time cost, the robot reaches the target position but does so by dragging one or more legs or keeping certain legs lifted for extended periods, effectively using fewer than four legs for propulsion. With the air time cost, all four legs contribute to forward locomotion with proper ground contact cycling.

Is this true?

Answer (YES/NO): NO